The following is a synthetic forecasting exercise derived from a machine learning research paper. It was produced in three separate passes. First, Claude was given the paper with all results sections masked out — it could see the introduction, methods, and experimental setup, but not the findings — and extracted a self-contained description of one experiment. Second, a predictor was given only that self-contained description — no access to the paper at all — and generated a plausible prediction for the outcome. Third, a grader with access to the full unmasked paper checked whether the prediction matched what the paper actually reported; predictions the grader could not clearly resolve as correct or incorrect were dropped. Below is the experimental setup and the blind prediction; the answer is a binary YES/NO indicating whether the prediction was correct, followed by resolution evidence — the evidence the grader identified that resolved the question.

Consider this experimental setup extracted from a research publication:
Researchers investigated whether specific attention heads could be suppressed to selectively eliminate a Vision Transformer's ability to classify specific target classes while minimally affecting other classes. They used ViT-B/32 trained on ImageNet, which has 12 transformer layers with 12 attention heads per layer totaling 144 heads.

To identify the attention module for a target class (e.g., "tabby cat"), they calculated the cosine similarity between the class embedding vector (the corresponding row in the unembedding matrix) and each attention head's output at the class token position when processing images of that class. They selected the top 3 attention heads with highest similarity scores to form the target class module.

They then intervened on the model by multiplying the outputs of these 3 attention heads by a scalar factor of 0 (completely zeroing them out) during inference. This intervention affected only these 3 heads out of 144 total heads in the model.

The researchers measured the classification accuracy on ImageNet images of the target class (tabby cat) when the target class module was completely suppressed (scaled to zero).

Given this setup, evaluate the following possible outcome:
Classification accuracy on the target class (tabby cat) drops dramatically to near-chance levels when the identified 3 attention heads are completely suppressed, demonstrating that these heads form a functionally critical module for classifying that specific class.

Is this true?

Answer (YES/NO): YES